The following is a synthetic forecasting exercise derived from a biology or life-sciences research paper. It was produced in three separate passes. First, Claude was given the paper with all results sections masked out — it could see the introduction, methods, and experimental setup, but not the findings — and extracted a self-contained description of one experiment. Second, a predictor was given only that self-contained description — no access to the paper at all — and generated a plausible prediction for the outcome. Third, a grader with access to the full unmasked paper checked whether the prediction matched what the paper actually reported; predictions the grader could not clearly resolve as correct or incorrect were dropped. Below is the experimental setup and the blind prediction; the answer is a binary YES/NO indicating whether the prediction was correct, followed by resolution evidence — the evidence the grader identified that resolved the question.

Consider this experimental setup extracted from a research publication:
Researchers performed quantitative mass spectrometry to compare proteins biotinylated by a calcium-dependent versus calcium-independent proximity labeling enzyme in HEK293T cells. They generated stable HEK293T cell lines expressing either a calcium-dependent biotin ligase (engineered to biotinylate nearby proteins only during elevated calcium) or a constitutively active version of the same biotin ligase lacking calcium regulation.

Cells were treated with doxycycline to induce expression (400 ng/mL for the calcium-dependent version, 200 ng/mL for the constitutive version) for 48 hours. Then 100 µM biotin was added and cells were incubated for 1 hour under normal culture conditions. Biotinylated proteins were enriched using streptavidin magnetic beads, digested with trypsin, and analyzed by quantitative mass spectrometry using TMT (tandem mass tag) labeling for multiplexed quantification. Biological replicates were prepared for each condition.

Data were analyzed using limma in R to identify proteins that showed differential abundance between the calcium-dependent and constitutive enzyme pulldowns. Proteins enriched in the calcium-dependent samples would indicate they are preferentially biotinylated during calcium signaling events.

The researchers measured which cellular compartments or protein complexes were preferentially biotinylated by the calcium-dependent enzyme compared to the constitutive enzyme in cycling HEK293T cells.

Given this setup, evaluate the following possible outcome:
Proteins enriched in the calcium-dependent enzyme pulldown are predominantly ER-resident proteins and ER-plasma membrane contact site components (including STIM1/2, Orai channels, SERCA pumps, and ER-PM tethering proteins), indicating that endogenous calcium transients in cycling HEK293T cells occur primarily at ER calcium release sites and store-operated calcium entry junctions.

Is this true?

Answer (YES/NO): NO